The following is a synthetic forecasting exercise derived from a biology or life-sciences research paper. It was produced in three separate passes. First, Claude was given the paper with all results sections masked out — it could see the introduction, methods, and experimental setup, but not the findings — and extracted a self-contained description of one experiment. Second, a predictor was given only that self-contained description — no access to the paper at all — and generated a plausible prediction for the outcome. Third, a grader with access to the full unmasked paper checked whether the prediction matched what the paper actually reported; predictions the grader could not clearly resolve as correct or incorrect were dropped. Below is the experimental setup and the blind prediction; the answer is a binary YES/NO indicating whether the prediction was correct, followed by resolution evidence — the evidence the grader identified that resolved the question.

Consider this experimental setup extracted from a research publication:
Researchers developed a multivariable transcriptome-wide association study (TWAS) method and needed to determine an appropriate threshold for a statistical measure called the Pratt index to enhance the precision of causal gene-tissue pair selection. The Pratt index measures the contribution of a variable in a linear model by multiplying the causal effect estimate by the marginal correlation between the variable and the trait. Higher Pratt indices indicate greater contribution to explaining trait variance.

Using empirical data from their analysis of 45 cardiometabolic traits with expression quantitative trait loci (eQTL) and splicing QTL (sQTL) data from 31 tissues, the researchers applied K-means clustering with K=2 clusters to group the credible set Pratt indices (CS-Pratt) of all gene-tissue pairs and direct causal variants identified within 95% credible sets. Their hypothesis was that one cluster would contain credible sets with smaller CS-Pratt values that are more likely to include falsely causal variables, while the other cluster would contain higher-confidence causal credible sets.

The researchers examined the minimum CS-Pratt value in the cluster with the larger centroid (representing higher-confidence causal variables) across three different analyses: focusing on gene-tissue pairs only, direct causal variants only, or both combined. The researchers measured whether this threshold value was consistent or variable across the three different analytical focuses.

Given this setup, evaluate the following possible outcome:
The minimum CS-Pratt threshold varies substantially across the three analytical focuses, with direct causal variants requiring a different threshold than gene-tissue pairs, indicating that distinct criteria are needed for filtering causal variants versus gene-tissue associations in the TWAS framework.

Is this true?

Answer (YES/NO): NO